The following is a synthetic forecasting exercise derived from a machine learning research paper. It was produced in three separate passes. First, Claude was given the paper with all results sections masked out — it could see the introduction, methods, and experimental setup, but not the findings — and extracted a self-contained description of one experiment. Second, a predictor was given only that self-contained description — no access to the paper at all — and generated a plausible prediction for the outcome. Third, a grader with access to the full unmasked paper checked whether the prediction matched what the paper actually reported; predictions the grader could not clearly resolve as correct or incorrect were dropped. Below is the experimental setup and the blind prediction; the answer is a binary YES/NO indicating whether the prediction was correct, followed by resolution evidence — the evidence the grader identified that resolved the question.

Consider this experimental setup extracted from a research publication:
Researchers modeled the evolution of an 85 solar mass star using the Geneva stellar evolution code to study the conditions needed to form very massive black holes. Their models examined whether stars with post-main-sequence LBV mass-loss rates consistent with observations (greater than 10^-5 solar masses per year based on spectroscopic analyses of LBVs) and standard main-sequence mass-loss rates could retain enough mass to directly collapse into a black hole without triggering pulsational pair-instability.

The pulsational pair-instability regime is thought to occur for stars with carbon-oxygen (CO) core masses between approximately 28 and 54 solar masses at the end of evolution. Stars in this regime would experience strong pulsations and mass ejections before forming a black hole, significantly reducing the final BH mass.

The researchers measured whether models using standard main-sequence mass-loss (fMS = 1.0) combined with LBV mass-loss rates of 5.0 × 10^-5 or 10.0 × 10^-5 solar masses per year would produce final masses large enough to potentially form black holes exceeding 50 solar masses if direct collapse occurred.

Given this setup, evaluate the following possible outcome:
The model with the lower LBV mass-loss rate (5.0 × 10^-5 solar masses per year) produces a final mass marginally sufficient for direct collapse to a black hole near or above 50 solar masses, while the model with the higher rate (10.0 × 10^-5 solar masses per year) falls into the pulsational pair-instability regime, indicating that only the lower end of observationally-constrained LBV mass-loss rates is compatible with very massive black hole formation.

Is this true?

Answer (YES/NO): NO